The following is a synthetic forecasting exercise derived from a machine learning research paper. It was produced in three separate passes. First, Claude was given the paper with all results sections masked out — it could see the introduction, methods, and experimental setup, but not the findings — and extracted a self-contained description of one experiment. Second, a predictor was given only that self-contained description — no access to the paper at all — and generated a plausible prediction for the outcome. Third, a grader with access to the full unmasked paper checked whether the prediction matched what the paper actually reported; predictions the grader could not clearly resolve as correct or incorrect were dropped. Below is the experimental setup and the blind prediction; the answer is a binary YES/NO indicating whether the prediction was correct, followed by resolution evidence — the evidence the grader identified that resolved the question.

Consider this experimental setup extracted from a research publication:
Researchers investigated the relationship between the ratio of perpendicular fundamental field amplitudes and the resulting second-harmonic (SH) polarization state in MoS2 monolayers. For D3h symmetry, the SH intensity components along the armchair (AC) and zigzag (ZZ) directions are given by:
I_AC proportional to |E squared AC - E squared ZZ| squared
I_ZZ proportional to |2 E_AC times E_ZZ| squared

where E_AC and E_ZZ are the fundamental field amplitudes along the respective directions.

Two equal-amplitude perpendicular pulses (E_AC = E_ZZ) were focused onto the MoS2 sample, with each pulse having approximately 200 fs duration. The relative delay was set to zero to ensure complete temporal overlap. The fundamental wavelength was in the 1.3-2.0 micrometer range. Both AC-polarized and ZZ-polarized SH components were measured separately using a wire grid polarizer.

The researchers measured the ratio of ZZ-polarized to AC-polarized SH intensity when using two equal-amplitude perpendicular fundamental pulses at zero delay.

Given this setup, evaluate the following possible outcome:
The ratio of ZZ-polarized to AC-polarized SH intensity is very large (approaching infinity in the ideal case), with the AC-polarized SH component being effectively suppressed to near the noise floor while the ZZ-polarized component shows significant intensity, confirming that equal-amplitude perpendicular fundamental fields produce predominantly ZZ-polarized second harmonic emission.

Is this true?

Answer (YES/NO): YES